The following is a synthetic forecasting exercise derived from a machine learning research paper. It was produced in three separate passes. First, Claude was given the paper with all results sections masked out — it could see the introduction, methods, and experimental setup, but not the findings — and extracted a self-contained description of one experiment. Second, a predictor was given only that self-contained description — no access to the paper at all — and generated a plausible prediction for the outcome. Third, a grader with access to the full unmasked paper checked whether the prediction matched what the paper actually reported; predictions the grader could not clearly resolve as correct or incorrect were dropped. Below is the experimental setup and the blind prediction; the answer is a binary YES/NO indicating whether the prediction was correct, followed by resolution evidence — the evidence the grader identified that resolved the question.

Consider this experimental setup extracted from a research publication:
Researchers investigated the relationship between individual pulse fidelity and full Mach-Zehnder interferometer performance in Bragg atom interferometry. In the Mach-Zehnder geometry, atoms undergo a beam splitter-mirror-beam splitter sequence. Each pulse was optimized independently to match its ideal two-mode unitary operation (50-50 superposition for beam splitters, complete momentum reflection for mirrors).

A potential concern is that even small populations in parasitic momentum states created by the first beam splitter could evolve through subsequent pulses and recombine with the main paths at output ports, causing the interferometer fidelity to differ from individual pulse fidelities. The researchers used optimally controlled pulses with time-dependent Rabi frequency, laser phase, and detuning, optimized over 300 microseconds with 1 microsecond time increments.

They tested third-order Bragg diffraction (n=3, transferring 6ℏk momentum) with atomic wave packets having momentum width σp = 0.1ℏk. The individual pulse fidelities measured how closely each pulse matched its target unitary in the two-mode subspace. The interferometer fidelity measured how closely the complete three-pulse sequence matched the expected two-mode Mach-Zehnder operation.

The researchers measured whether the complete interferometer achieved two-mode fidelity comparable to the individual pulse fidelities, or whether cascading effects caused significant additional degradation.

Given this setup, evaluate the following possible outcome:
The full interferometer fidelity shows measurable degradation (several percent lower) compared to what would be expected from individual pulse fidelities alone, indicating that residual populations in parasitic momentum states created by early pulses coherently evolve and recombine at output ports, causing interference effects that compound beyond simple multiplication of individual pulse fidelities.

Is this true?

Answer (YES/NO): NO